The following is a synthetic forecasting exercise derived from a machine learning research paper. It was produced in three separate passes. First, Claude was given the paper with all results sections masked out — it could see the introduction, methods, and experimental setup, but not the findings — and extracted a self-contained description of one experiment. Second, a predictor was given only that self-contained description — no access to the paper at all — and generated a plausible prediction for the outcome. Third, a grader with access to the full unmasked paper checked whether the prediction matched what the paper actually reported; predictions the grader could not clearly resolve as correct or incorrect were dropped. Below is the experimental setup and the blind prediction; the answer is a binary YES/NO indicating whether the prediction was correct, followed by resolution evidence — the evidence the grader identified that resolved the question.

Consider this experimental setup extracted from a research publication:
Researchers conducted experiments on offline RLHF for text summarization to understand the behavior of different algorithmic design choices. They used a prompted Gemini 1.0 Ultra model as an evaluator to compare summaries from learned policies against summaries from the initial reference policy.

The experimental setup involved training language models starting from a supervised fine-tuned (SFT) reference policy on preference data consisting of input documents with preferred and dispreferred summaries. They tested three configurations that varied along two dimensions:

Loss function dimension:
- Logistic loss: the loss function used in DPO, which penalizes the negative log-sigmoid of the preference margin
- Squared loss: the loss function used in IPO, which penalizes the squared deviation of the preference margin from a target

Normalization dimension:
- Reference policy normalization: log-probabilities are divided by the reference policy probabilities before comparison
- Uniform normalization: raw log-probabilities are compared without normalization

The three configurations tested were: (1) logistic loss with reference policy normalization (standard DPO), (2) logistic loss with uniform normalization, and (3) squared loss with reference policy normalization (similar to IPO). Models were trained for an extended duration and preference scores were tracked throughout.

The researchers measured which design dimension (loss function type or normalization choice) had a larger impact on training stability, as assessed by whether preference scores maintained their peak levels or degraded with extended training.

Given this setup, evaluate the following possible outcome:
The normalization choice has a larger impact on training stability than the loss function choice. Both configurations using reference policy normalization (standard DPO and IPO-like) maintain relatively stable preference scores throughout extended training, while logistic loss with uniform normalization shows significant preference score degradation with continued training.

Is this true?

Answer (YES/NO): NO